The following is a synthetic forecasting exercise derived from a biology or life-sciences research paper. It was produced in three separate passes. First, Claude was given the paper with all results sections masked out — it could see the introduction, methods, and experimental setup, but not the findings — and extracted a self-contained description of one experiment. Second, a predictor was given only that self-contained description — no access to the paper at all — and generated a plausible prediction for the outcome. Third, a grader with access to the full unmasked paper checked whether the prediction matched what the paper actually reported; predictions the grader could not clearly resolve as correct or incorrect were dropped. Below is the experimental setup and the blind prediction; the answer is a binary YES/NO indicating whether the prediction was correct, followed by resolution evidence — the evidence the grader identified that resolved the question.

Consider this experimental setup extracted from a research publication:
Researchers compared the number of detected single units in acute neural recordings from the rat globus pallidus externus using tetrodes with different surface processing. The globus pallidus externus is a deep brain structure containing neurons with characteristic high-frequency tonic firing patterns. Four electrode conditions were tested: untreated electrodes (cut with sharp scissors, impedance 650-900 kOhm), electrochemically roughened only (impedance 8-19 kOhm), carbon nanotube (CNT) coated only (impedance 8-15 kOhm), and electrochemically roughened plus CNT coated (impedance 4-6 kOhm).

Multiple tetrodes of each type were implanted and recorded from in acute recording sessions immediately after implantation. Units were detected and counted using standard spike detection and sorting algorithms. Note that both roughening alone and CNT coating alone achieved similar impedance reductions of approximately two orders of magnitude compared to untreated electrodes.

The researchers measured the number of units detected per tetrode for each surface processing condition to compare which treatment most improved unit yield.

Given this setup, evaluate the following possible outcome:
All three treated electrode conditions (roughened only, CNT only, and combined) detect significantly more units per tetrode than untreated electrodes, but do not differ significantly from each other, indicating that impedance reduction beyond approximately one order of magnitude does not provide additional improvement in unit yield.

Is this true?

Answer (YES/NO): NO